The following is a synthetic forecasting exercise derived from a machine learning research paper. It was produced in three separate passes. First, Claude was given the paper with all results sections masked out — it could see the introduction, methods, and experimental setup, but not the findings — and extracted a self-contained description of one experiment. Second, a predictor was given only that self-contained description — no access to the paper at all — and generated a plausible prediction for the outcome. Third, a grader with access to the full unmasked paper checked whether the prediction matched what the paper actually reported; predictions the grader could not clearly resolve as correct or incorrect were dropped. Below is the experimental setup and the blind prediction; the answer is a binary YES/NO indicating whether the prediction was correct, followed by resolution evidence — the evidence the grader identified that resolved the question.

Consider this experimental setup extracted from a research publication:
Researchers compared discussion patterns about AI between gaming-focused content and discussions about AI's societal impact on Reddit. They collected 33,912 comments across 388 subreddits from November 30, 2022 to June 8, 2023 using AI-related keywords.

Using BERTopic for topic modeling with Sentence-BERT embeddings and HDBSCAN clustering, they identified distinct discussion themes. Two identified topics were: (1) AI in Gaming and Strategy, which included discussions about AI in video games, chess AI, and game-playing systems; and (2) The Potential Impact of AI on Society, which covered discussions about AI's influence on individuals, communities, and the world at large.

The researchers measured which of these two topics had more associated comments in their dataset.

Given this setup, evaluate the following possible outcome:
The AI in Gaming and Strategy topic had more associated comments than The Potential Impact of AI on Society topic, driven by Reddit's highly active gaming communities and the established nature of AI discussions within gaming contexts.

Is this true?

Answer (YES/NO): YES